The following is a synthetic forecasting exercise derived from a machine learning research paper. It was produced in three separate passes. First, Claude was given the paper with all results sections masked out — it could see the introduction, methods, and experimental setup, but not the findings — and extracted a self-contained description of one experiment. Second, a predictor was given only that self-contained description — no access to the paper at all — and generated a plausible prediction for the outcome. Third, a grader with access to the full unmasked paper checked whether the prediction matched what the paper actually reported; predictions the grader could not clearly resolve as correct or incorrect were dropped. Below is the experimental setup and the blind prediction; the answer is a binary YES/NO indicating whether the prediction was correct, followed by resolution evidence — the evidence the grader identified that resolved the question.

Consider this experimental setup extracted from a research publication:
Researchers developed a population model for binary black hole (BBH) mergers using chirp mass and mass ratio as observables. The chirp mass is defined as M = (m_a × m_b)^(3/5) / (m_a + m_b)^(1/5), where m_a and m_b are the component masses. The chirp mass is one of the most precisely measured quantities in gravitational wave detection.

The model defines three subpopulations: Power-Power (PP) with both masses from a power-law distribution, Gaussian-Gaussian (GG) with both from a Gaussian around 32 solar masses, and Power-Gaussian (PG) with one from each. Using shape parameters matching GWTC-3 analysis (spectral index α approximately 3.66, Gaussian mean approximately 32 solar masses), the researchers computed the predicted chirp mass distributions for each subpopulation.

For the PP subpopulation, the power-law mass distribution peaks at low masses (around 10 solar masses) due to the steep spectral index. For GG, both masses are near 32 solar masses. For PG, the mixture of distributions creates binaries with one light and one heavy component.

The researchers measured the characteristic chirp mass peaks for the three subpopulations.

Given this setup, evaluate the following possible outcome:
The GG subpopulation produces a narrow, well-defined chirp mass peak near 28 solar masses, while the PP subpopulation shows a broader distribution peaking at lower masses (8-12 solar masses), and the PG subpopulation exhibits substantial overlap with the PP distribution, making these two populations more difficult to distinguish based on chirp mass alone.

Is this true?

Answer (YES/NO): NO